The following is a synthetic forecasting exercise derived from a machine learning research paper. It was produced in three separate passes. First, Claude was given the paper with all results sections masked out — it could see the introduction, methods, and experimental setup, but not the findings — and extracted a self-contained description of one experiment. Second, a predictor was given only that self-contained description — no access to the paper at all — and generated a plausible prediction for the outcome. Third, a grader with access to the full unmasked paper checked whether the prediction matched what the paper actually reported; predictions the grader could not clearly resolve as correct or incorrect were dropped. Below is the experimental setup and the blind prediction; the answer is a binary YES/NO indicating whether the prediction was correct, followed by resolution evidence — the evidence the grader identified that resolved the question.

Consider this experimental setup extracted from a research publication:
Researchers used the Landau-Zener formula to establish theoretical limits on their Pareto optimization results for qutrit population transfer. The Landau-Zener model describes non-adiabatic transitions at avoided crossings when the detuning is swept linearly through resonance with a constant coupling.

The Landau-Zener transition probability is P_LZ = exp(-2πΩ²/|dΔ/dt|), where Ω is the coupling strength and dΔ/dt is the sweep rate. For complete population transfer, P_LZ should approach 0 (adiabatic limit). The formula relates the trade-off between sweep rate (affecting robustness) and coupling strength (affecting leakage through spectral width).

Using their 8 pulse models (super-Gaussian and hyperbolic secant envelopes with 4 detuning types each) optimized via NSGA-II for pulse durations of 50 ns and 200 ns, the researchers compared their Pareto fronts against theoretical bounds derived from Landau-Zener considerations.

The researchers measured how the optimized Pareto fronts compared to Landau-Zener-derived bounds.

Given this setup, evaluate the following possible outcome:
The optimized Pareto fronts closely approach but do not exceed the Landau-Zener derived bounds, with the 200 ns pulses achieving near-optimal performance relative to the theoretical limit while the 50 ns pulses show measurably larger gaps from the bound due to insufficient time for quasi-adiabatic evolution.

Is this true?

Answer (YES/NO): YES